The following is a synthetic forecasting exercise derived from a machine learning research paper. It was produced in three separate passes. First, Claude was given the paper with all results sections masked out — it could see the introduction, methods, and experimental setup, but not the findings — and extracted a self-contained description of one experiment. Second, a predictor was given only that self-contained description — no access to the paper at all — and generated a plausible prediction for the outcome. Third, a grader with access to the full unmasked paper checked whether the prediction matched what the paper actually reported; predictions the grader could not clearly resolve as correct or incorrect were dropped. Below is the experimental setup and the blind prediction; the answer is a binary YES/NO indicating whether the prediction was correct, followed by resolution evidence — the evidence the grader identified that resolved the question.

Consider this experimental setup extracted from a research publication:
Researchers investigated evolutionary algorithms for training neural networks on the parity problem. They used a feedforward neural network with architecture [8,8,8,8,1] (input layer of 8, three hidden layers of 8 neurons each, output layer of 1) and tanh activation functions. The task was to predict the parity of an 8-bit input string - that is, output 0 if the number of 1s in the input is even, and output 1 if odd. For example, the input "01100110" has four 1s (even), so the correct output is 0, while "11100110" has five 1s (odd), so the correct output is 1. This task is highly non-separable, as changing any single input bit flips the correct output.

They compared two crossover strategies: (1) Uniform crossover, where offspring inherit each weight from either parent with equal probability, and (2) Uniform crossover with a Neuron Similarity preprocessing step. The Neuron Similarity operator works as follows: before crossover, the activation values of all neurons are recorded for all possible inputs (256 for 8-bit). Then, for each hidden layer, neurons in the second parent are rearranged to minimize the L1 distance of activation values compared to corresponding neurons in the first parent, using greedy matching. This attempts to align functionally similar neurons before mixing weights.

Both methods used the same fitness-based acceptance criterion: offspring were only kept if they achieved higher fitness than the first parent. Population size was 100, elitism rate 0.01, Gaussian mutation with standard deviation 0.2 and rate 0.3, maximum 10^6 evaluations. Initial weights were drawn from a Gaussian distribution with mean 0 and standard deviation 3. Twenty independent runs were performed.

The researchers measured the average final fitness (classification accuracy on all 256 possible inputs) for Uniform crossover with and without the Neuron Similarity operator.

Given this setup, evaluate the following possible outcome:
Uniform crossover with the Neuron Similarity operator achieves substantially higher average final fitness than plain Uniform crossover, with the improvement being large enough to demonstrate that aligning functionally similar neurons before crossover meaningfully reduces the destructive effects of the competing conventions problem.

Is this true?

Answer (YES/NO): NO